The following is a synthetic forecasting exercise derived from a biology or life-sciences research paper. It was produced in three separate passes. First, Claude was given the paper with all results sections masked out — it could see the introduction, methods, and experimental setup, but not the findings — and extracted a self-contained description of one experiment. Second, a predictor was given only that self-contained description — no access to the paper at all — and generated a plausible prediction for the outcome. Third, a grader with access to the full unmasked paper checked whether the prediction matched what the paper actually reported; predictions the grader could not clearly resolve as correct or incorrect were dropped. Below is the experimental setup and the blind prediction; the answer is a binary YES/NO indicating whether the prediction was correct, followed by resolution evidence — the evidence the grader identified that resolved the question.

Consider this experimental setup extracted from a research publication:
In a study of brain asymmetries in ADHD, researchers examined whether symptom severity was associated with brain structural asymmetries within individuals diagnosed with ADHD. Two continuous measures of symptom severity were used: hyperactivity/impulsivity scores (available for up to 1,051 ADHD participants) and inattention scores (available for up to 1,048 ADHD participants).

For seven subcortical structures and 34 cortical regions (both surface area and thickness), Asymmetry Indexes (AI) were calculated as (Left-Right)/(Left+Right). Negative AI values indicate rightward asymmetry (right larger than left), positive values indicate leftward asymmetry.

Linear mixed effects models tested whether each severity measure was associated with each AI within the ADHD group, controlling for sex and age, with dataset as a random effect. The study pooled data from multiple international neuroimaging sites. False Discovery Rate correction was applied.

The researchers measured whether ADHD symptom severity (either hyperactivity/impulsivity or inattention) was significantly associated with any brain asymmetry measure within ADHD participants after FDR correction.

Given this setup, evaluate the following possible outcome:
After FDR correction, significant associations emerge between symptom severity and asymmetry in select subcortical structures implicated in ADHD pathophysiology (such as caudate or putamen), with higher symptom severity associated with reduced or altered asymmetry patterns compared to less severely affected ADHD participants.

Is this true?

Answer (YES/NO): NO